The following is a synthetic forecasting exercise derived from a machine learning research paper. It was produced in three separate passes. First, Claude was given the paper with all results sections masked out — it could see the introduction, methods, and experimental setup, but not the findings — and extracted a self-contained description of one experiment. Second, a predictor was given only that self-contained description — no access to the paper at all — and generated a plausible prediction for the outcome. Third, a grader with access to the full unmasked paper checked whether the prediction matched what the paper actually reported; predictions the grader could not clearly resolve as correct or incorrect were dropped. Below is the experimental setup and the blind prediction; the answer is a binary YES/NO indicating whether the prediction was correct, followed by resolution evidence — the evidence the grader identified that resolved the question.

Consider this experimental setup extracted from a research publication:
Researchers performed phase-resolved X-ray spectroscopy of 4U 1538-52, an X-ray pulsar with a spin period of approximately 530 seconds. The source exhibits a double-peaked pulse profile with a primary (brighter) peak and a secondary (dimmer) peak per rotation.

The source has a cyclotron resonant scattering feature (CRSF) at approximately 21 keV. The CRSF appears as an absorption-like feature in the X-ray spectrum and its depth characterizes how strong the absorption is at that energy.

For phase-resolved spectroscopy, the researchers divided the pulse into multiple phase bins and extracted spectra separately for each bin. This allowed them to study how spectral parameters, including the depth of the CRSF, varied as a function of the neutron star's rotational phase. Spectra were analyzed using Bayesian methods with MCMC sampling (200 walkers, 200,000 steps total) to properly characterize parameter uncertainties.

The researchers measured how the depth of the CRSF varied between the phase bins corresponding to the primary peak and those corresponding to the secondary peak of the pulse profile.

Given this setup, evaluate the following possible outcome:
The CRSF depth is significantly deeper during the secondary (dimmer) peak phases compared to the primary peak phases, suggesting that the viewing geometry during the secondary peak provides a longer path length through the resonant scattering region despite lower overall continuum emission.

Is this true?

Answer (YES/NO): YES